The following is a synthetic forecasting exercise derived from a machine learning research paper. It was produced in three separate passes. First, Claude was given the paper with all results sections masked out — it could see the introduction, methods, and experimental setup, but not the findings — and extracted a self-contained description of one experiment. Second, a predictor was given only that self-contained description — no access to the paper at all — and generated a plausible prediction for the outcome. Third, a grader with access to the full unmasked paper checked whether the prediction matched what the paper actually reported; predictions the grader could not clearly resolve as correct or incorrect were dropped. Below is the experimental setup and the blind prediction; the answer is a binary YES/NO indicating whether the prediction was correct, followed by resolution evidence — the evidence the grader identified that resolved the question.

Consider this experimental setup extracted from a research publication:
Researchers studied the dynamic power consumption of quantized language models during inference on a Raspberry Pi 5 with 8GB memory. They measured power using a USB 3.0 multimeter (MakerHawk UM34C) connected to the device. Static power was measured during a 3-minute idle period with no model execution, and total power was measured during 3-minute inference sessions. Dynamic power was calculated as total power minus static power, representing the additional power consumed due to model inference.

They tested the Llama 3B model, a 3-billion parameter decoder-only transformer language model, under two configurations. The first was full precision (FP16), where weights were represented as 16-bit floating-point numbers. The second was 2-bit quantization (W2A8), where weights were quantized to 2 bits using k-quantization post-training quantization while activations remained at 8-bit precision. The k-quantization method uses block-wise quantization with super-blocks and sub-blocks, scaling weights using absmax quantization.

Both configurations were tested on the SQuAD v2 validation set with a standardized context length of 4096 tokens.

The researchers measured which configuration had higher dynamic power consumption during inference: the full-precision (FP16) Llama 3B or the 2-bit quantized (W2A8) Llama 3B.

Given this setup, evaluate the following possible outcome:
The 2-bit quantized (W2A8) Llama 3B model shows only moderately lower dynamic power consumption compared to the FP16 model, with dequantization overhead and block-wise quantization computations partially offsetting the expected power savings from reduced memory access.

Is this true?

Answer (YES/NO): NO